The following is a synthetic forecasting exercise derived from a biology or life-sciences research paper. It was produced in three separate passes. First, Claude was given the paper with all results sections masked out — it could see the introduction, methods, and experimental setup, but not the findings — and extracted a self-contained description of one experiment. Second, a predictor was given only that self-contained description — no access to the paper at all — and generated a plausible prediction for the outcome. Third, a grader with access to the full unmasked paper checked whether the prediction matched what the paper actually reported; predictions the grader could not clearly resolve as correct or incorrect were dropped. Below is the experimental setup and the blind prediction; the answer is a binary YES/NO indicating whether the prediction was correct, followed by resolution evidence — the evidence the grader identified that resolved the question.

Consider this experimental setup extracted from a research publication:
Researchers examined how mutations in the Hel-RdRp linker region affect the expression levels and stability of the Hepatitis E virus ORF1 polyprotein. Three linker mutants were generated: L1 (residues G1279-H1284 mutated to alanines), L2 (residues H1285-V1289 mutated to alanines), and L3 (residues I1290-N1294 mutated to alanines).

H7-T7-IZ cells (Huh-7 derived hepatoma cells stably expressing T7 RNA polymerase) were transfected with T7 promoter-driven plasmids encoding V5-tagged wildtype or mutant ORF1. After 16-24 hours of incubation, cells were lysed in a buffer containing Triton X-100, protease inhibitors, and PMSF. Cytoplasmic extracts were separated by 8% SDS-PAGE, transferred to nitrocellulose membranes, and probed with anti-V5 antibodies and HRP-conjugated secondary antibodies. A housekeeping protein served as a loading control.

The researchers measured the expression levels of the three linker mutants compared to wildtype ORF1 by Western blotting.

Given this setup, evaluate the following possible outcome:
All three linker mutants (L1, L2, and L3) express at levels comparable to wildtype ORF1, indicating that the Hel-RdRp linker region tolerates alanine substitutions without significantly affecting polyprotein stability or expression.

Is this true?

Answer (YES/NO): YES